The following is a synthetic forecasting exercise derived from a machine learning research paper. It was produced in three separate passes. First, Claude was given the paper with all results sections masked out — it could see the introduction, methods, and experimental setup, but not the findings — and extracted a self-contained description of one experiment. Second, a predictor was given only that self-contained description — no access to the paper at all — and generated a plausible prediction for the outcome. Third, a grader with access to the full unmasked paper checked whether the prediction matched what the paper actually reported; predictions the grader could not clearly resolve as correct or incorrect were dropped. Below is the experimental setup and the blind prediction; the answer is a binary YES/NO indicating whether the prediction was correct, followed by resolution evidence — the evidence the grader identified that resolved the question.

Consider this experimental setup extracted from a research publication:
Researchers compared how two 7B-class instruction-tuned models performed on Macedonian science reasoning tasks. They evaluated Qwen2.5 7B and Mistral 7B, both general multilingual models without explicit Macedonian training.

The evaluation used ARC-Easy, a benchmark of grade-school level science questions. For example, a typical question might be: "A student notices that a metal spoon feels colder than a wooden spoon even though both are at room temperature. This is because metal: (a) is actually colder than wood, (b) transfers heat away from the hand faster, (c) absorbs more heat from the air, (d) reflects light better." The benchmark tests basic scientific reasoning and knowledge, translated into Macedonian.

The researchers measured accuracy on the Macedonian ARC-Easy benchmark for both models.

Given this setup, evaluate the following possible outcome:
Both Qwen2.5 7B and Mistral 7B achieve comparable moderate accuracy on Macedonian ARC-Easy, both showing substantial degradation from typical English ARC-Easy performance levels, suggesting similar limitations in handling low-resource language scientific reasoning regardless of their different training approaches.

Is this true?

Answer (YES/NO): NO